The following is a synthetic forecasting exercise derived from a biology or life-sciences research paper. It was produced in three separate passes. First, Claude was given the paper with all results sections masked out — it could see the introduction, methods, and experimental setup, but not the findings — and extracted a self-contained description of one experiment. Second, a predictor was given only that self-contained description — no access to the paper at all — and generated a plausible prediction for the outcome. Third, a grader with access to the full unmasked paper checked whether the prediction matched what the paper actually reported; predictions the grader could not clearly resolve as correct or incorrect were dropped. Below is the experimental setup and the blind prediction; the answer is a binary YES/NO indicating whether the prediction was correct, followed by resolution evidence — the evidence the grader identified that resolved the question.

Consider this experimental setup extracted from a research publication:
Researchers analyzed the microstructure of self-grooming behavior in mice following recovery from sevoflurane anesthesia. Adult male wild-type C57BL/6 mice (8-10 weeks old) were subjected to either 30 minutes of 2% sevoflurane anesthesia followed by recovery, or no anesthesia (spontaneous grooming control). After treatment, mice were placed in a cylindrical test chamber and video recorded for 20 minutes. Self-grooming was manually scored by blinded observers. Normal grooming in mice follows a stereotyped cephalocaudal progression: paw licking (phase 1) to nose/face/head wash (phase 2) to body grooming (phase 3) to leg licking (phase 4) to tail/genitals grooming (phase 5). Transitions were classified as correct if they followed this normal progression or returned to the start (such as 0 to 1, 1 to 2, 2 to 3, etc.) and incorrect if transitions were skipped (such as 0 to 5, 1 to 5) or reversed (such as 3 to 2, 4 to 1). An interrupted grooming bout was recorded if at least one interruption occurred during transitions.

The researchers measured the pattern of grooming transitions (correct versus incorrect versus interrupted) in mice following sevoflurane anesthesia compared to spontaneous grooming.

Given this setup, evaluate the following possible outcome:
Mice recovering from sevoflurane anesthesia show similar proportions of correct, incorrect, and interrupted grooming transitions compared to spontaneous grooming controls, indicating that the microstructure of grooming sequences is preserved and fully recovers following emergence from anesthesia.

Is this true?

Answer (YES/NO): NO